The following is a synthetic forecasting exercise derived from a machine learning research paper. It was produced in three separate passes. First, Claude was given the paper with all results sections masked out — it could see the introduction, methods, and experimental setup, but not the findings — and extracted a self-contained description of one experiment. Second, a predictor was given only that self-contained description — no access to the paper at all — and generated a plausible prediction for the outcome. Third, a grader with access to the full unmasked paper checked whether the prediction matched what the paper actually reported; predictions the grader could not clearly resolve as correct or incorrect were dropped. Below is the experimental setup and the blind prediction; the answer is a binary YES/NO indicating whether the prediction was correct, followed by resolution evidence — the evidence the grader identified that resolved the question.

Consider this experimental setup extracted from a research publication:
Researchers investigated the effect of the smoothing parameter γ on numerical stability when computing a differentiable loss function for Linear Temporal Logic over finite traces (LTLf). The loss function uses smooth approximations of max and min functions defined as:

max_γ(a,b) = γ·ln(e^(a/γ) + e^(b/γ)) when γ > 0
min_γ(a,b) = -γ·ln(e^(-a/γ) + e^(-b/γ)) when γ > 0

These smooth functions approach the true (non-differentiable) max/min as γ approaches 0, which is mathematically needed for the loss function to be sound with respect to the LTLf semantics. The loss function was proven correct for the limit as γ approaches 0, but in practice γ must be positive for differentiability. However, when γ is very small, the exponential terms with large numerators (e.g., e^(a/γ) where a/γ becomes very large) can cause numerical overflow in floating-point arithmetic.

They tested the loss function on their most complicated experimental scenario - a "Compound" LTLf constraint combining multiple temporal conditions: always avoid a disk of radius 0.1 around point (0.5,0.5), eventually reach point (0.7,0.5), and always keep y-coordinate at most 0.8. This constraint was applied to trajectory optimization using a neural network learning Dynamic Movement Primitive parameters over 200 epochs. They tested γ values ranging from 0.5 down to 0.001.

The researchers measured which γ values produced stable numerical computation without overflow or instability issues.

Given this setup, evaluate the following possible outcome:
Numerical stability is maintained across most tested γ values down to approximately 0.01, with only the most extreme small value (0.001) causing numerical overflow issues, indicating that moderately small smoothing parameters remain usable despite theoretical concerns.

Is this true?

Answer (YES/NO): NO